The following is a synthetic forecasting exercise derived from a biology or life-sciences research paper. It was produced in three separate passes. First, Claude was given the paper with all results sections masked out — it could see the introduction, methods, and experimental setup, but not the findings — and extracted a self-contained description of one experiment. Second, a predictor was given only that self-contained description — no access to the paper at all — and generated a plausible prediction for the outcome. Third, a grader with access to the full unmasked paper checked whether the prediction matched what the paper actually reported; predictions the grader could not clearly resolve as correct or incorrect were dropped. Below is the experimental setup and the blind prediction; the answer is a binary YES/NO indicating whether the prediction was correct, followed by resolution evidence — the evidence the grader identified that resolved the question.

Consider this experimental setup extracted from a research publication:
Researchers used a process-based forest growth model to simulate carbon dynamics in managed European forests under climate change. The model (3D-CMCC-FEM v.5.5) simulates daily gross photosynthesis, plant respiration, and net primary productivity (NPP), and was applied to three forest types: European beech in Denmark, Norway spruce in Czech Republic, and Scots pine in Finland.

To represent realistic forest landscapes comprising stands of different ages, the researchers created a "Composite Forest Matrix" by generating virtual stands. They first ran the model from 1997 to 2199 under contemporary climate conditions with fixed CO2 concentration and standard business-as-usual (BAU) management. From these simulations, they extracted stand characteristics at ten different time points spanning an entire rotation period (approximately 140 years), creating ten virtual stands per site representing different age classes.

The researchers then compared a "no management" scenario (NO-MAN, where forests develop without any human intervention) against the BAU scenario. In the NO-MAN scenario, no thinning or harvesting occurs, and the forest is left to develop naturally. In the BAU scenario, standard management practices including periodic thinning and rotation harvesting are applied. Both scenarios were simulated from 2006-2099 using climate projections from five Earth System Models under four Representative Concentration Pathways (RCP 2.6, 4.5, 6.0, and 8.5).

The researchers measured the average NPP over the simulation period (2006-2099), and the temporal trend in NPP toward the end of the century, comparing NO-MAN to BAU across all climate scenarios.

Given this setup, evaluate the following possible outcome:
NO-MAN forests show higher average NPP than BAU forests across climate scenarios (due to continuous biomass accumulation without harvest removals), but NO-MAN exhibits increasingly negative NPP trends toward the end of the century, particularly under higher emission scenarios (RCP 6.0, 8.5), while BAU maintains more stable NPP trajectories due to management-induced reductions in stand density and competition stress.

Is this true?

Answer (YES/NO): NO